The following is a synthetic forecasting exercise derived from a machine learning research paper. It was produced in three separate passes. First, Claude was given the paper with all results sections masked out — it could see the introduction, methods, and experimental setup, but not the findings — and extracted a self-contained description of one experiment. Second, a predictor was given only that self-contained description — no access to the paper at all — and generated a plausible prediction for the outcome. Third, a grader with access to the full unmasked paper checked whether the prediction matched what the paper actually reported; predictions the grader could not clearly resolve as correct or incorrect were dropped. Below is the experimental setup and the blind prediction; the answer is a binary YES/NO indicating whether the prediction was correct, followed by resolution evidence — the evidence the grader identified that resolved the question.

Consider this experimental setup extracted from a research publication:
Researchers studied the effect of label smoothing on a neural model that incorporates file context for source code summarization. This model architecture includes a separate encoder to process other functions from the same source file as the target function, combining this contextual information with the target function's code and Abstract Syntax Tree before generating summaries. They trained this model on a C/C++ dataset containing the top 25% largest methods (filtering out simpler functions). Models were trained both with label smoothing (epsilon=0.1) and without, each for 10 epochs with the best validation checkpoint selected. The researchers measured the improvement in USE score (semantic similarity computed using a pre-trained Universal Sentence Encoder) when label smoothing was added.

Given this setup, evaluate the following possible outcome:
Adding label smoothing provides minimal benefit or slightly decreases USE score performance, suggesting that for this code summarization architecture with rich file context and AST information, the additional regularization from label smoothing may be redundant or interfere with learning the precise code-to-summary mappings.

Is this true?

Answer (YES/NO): NO